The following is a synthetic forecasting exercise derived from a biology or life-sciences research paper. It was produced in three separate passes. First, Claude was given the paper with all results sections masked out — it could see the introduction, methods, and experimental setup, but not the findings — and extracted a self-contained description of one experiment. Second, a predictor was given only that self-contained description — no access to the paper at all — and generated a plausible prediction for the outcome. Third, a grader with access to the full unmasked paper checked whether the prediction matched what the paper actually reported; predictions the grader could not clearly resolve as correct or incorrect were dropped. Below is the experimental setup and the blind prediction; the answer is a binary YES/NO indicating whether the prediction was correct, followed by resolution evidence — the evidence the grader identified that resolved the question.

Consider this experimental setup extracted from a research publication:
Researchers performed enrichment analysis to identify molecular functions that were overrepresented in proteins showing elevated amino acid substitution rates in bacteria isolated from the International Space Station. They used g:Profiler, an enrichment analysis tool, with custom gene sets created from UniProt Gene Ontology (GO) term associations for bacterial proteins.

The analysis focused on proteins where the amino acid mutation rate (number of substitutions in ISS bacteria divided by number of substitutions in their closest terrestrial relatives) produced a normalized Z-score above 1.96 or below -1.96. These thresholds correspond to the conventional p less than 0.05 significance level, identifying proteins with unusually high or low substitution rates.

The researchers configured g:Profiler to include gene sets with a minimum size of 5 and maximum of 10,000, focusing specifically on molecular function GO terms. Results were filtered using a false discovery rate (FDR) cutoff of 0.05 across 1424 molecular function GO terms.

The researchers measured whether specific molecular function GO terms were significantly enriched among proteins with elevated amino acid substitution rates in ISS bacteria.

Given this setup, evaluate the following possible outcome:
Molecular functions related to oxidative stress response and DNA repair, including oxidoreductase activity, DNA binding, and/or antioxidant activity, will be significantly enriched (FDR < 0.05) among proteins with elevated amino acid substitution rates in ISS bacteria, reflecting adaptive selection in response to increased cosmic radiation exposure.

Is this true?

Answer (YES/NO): NO